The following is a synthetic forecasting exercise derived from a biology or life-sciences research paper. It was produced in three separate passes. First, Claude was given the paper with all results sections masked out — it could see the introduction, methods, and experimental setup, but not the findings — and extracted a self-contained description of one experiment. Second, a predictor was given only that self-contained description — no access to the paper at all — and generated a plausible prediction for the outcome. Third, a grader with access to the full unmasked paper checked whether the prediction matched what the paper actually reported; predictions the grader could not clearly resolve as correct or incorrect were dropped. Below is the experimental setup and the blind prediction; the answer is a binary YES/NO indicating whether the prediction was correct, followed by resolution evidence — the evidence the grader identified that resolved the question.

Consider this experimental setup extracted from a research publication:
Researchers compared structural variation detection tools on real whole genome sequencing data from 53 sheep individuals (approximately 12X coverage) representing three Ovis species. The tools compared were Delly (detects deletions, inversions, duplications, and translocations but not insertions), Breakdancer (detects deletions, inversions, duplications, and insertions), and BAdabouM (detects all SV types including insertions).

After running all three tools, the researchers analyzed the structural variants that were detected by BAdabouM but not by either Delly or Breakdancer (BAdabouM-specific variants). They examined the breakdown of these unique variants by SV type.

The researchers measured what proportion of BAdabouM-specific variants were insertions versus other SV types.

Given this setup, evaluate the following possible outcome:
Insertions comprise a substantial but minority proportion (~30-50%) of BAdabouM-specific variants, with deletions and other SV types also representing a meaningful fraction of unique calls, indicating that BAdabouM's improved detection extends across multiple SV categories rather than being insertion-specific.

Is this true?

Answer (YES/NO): NO